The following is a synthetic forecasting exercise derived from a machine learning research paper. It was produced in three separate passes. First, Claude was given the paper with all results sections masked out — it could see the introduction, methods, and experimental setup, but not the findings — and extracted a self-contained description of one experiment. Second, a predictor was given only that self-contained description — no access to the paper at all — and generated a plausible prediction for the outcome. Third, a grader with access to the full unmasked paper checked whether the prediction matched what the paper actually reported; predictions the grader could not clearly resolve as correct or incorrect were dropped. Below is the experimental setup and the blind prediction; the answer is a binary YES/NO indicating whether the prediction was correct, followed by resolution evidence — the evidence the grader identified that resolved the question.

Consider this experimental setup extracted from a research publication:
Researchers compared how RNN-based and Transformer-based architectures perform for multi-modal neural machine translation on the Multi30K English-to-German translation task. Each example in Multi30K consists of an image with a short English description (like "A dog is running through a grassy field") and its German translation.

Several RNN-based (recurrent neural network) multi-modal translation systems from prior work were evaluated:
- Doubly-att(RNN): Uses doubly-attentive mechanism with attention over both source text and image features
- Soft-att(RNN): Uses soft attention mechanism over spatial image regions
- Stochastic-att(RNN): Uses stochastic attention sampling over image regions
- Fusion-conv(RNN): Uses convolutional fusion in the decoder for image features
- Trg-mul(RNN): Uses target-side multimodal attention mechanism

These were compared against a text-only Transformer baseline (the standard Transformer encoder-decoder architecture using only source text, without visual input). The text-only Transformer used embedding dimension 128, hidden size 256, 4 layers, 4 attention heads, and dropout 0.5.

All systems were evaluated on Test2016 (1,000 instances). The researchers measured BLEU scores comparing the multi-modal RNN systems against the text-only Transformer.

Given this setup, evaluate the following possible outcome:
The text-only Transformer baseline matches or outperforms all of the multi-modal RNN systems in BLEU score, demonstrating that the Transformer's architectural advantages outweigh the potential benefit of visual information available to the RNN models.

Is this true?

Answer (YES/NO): YES